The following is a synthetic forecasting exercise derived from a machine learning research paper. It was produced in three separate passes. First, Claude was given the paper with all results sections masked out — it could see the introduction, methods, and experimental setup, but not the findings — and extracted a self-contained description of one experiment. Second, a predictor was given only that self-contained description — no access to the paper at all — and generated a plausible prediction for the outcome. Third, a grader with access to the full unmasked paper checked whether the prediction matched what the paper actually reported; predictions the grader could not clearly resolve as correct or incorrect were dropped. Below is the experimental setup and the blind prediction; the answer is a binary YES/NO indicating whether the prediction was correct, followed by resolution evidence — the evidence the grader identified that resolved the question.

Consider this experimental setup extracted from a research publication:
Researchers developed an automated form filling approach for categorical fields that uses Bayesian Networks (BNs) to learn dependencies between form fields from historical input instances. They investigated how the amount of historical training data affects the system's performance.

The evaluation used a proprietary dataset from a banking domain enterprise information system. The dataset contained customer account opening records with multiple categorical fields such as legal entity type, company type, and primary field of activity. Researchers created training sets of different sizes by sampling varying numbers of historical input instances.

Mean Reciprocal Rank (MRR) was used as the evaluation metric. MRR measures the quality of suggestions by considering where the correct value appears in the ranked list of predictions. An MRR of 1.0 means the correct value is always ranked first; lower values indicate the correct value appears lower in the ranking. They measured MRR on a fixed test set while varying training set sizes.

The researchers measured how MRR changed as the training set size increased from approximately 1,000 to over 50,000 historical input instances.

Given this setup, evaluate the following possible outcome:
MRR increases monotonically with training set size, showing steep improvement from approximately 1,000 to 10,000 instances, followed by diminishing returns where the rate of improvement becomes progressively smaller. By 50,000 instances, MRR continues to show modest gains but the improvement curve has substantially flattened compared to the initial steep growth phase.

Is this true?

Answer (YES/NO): NO